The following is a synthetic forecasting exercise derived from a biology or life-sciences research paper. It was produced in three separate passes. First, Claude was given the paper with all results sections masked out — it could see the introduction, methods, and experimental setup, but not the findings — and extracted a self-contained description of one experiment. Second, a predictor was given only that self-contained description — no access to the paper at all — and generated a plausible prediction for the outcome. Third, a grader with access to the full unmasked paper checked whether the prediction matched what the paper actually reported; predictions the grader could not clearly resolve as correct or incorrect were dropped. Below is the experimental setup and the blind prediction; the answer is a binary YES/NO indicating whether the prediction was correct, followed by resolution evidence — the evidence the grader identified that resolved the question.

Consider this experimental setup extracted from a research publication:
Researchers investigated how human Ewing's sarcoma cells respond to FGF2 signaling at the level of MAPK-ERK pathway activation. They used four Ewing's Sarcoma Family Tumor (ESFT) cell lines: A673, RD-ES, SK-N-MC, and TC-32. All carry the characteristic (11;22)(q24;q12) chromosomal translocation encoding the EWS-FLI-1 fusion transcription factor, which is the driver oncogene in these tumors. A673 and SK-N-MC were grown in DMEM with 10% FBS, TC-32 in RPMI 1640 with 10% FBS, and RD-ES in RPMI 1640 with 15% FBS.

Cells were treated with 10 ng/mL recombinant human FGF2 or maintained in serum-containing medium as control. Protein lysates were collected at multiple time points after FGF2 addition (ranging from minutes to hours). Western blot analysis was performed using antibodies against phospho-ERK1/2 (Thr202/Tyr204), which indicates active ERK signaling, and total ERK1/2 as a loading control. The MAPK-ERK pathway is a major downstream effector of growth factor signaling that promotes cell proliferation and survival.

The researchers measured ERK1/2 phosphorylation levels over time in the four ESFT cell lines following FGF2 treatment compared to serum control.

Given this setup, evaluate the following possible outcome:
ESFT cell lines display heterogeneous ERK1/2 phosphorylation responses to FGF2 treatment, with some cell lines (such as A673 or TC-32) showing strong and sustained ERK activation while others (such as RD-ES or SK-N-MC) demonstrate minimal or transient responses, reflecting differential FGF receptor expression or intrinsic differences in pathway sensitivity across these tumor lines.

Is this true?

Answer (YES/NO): NO